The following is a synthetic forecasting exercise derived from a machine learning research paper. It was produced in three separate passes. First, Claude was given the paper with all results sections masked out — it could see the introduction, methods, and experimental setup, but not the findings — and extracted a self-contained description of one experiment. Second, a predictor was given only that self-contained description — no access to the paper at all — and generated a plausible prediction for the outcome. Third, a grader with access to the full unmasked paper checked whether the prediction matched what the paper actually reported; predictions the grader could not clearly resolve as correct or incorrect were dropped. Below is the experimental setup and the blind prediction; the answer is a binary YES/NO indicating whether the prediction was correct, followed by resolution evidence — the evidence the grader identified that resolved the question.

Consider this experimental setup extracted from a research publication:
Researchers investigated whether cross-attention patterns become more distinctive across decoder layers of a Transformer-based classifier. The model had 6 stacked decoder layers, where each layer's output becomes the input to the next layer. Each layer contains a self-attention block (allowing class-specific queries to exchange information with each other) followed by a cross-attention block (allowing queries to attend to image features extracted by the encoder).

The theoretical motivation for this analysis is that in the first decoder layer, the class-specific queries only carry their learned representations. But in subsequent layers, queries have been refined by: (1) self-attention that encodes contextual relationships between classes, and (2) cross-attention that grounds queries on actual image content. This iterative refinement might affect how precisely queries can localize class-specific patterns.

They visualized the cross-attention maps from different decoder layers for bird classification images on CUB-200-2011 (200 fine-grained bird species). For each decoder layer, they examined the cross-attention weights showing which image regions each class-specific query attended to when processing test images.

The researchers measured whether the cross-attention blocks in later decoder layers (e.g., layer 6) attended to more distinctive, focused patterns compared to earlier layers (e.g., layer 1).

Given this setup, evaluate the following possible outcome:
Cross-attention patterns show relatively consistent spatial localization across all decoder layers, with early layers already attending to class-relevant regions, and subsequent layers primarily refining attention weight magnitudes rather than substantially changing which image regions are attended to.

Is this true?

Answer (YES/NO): NO